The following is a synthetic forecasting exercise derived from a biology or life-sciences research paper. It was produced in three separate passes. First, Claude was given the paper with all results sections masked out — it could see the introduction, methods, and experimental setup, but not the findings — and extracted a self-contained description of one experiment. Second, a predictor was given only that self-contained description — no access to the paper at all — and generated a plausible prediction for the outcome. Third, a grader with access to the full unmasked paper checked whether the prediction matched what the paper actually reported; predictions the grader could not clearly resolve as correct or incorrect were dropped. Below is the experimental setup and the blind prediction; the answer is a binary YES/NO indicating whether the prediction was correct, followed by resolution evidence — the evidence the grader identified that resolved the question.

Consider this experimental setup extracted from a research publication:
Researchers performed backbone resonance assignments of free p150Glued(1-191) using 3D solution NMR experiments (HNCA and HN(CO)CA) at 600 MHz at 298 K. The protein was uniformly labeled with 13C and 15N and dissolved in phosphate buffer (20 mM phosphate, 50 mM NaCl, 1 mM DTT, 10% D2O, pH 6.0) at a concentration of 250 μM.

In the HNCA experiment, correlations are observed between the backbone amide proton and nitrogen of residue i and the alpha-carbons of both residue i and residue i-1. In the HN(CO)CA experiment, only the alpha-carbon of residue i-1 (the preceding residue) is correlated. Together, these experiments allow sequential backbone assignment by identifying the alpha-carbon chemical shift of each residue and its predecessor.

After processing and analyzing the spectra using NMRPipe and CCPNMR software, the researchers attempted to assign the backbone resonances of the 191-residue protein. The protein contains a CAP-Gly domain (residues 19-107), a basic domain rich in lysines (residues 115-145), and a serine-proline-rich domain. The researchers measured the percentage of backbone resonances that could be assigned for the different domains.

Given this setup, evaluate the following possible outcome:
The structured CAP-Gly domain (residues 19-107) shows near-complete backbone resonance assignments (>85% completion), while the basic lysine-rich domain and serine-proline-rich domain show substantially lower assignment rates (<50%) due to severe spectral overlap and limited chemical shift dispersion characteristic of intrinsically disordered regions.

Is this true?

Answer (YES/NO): NO